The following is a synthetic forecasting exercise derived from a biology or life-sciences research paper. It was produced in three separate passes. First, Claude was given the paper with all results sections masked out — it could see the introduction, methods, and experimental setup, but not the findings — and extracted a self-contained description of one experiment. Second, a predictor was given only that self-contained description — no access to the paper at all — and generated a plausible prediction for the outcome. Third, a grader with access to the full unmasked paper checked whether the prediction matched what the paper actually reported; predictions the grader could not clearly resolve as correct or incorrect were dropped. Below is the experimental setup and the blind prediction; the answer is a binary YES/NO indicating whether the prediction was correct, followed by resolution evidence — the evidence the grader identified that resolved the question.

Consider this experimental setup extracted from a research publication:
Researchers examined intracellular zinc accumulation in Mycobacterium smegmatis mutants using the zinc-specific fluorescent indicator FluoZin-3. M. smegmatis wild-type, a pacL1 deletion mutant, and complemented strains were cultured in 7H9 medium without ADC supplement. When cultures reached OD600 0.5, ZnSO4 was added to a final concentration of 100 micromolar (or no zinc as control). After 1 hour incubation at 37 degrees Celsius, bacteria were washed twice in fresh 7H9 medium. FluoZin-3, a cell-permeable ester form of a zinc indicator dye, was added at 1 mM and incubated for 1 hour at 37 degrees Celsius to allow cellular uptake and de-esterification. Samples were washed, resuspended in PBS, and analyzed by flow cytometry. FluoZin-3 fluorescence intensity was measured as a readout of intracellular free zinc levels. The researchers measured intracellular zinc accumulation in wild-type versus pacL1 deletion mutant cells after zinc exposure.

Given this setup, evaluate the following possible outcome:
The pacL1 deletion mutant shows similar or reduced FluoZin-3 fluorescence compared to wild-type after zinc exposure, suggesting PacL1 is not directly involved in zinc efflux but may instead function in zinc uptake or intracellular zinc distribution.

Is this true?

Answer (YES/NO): NO